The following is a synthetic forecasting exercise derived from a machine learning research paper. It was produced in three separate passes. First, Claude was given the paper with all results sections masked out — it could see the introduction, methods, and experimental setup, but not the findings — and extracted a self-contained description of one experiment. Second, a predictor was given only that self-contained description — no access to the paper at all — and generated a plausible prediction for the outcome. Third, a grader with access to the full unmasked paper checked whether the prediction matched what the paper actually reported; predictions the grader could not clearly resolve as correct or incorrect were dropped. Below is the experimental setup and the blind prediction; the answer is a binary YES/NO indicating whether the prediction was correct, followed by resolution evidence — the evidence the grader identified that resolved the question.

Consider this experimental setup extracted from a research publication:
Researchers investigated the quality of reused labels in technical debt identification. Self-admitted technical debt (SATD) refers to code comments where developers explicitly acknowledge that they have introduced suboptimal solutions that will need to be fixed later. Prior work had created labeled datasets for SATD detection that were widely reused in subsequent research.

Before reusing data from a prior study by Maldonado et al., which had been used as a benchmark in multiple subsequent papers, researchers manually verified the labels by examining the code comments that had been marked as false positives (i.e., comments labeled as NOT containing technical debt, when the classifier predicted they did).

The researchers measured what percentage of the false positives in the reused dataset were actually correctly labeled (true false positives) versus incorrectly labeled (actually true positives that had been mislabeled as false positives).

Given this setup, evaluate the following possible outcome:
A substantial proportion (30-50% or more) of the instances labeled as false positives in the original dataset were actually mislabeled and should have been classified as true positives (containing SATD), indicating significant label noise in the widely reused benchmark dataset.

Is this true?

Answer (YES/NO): YES